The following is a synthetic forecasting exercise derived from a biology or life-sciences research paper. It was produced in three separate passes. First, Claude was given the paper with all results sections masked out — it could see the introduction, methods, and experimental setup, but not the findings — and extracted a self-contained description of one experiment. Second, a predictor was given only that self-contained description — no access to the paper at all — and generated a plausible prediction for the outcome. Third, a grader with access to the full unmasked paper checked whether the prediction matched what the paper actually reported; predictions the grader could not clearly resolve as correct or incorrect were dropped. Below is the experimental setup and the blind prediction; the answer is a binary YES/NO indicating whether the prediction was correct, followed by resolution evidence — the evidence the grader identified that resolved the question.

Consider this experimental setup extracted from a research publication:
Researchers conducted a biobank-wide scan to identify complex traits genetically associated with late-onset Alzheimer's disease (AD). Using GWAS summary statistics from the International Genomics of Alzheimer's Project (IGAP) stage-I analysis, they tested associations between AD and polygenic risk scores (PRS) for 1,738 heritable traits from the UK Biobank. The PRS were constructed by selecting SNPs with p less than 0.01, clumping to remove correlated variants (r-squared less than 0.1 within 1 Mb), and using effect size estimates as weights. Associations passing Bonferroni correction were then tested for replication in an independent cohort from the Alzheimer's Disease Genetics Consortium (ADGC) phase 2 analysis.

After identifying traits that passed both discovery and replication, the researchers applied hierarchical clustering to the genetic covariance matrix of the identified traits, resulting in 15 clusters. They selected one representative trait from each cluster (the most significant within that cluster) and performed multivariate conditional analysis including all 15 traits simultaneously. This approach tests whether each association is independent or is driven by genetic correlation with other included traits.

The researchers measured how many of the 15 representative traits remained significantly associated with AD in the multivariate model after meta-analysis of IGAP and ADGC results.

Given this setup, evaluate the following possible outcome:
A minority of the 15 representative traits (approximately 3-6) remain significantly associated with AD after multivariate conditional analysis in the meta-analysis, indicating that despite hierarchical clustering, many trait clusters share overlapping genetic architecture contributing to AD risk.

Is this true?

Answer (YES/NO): NO